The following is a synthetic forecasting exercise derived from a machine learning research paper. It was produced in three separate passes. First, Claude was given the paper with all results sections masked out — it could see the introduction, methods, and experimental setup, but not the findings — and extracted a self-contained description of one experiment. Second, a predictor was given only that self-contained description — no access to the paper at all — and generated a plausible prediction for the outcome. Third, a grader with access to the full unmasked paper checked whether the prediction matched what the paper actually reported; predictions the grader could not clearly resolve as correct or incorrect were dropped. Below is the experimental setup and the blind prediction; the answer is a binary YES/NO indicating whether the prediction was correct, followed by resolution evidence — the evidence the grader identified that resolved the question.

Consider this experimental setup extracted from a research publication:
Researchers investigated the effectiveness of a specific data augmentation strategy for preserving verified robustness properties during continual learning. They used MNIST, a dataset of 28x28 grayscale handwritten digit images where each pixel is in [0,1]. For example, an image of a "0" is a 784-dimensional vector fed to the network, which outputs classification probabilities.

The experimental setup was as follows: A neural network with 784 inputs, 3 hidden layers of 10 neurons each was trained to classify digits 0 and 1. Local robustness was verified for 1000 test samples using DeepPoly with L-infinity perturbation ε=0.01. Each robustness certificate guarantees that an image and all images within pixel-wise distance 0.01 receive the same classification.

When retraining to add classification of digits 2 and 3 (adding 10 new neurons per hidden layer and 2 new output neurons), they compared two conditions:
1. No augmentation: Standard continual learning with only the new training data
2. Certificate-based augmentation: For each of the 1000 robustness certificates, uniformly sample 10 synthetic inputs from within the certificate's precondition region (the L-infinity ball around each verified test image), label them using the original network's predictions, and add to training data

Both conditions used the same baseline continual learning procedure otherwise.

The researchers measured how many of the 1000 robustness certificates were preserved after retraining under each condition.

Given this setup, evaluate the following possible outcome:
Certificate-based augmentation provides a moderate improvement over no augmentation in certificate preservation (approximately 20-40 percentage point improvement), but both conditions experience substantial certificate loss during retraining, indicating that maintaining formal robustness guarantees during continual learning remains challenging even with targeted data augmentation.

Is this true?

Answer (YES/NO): NO